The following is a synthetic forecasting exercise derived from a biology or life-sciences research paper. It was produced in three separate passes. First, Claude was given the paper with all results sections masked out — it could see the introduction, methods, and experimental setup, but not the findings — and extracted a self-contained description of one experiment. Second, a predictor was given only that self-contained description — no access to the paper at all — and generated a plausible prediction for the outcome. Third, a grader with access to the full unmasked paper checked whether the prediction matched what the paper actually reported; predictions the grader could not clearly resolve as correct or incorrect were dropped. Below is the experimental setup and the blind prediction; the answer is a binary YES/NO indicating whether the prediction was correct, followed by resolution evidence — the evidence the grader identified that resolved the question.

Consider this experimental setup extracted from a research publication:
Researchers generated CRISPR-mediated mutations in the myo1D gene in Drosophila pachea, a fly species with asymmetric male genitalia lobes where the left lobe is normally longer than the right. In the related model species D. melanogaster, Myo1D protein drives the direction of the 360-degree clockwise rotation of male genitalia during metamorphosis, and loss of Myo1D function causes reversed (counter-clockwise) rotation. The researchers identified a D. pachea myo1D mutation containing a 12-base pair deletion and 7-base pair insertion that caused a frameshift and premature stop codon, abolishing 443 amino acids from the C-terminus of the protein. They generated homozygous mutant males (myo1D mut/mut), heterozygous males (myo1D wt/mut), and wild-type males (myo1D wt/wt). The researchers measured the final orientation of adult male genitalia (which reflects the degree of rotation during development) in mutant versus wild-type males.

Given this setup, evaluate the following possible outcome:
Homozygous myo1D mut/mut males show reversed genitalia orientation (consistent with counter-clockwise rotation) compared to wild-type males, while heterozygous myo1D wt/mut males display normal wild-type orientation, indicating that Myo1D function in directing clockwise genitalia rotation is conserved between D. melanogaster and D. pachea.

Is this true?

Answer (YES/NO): YES